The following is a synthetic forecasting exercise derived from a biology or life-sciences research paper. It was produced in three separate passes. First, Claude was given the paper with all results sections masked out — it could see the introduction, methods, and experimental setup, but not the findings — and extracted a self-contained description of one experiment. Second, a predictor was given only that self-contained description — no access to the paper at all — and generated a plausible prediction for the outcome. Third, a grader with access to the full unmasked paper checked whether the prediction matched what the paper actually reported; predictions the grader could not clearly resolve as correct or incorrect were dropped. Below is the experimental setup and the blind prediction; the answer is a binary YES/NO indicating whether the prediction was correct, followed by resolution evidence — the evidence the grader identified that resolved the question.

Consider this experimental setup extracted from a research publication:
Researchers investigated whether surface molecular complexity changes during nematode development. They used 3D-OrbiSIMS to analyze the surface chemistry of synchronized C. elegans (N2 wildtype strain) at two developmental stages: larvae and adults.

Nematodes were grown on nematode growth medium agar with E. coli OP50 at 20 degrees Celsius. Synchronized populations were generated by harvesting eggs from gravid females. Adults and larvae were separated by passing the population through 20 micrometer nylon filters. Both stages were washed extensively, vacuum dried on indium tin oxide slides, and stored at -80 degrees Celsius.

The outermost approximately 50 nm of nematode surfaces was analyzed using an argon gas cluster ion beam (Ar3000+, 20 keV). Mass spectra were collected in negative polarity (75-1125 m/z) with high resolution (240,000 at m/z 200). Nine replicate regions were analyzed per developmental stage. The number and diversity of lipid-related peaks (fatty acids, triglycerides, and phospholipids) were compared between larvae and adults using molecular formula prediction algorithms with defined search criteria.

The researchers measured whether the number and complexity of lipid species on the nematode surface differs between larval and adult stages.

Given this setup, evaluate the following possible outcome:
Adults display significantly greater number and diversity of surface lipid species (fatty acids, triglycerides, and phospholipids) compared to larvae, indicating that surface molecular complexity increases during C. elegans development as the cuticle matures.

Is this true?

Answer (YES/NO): YES